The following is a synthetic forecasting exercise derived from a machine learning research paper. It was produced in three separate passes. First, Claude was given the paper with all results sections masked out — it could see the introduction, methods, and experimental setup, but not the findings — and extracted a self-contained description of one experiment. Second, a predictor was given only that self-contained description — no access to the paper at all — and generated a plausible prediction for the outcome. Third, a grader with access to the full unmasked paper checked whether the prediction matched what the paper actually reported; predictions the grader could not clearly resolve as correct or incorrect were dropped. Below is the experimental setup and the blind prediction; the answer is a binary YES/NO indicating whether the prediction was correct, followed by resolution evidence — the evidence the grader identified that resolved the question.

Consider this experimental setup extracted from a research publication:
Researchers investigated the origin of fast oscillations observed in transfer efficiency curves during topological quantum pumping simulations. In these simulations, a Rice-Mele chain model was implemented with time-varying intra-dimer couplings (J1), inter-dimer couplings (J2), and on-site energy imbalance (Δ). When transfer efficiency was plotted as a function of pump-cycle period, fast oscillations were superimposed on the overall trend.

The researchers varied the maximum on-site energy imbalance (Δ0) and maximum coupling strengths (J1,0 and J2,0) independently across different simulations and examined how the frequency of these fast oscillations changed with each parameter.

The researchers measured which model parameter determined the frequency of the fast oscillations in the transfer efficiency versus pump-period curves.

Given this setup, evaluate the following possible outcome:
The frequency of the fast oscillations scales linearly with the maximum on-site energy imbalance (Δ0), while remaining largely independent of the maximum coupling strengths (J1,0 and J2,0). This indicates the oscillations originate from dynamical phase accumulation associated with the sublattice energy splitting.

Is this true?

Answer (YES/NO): NO